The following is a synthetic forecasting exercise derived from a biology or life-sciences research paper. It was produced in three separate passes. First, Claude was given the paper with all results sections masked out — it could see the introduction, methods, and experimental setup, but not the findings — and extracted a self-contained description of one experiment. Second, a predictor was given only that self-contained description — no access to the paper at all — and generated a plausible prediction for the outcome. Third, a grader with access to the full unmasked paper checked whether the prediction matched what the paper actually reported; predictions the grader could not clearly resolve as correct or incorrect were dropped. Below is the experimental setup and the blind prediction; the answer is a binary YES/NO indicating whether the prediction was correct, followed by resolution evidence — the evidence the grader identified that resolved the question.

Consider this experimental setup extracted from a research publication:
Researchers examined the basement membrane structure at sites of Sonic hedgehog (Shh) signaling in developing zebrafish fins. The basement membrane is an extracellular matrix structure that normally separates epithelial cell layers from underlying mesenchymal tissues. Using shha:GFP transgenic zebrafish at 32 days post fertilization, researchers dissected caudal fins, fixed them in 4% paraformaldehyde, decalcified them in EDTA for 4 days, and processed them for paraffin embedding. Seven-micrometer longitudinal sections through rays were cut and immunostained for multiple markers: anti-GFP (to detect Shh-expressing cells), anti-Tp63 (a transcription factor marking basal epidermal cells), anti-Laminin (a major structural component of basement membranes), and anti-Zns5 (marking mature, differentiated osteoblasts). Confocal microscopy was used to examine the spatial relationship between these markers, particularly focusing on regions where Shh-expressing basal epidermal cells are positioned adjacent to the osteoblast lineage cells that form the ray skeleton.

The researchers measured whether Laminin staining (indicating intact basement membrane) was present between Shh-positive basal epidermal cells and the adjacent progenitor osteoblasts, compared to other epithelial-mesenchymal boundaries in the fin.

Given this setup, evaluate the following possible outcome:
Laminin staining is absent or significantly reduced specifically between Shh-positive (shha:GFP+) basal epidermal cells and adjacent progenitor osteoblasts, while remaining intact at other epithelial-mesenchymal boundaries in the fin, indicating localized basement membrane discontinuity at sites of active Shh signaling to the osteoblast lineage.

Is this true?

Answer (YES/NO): YES